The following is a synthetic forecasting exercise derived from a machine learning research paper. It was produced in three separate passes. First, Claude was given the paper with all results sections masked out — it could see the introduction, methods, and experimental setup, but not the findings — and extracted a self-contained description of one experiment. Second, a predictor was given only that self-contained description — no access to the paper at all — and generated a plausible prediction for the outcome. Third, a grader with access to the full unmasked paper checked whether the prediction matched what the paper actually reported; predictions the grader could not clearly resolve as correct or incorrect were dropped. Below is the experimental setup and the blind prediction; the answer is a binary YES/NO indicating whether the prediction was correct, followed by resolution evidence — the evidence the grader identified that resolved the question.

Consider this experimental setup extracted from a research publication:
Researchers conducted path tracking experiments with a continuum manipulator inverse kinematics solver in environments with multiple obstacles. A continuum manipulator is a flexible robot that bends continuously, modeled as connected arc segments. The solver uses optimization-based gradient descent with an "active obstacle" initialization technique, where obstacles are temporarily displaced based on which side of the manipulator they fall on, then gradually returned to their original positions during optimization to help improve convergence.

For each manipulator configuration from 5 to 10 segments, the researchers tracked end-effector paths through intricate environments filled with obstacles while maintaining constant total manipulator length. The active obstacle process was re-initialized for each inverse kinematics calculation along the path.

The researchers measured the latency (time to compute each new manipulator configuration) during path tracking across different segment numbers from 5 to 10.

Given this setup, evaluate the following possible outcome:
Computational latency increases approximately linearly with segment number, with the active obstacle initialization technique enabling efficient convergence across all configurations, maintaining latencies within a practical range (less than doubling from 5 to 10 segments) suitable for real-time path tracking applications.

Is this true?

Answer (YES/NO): NO